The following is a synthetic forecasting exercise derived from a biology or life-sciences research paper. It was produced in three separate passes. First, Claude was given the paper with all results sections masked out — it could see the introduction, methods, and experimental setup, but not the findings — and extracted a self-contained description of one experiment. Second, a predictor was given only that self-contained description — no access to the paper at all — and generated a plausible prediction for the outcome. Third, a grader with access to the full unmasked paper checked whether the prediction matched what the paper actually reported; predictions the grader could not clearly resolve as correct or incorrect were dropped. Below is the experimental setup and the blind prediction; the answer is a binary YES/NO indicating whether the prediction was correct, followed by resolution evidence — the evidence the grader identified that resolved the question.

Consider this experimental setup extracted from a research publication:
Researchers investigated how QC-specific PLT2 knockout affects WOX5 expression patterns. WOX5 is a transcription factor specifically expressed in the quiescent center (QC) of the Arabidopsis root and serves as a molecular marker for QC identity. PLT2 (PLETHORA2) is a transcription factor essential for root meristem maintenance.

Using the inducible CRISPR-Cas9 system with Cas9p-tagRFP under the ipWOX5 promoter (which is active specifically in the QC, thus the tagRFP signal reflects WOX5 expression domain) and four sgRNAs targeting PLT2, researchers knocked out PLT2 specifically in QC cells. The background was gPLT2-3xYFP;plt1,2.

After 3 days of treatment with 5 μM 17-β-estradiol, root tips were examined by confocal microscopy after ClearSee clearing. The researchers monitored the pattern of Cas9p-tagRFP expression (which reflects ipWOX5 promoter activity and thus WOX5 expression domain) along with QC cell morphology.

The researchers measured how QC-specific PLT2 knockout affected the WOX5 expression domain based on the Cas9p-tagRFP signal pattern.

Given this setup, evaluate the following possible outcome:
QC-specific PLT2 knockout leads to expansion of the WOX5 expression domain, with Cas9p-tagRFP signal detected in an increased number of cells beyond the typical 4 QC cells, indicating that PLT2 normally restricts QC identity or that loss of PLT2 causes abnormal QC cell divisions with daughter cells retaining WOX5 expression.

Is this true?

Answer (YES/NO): NO